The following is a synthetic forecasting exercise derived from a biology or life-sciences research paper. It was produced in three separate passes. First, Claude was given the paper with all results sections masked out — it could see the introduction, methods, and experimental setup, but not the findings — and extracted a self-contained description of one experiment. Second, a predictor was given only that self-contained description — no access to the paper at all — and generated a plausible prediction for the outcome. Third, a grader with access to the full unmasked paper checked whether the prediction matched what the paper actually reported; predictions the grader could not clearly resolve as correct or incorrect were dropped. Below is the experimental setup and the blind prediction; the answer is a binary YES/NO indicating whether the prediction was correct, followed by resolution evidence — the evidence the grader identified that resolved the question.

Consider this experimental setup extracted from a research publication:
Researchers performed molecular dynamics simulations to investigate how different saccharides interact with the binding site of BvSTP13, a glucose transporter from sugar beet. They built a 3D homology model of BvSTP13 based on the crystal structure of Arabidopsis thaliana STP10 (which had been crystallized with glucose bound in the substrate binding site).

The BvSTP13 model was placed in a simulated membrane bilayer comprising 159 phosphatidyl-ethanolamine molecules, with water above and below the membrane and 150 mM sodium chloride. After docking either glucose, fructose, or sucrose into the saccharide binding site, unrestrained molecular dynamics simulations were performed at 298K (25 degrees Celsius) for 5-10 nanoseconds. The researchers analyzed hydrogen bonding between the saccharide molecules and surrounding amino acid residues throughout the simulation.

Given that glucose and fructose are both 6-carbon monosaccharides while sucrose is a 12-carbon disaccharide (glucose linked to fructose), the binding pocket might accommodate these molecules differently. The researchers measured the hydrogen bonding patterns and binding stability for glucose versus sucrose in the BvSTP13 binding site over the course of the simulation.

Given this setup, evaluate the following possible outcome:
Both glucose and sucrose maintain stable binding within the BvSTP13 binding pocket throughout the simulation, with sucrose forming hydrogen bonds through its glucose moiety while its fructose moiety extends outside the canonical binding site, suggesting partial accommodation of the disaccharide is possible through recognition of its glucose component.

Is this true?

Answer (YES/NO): NO